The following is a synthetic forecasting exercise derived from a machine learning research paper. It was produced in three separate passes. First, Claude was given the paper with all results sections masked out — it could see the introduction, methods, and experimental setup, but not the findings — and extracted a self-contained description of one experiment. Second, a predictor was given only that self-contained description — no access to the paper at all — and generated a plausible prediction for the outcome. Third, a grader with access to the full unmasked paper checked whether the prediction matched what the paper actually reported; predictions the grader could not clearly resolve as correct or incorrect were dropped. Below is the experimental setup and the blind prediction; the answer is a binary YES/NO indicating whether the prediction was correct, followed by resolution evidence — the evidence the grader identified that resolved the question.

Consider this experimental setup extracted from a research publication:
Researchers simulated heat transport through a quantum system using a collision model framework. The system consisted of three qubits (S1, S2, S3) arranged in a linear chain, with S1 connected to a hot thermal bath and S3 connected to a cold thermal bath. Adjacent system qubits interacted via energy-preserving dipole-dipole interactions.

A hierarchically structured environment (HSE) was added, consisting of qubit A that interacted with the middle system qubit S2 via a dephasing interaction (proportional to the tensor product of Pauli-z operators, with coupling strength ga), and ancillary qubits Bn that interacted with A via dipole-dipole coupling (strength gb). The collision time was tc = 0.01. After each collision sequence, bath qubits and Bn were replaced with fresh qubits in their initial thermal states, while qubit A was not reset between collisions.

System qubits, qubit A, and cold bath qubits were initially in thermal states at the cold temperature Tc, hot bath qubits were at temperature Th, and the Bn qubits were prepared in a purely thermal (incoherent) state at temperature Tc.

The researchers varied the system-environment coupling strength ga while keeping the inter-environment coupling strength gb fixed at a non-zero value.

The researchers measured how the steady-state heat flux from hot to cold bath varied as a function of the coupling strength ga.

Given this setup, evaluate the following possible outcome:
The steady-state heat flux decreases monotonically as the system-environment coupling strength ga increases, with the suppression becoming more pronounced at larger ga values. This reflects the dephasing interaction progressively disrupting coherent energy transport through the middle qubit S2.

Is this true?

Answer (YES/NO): NO